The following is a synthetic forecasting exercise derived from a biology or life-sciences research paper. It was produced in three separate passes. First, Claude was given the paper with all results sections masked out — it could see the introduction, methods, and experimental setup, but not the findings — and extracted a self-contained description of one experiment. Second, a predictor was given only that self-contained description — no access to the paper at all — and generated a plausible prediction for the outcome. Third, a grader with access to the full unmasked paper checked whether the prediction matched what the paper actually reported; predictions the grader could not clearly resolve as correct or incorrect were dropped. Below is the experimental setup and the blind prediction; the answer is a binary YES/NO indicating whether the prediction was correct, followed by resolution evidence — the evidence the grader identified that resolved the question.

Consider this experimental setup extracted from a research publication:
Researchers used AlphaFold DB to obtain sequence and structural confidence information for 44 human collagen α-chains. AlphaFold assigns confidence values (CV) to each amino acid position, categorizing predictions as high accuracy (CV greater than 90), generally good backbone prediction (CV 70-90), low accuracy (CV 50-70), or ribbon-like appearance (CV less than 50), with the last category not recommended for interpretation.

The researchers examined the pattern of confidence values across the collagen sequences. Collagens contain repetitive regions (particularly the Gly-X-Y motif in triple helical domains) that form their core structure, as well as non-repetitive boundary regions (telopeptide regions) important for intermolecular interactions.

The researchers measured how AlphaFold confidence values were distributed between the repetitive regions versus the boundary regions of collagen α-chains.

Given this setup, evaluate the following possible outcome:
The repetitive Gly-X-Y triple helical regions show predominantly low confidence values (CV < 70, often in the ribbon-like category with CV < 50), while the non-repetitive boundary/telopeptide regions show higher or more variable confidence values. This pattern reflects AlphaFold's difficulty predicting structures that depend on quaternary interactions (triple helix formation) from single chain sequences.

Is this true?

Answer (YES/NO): YES